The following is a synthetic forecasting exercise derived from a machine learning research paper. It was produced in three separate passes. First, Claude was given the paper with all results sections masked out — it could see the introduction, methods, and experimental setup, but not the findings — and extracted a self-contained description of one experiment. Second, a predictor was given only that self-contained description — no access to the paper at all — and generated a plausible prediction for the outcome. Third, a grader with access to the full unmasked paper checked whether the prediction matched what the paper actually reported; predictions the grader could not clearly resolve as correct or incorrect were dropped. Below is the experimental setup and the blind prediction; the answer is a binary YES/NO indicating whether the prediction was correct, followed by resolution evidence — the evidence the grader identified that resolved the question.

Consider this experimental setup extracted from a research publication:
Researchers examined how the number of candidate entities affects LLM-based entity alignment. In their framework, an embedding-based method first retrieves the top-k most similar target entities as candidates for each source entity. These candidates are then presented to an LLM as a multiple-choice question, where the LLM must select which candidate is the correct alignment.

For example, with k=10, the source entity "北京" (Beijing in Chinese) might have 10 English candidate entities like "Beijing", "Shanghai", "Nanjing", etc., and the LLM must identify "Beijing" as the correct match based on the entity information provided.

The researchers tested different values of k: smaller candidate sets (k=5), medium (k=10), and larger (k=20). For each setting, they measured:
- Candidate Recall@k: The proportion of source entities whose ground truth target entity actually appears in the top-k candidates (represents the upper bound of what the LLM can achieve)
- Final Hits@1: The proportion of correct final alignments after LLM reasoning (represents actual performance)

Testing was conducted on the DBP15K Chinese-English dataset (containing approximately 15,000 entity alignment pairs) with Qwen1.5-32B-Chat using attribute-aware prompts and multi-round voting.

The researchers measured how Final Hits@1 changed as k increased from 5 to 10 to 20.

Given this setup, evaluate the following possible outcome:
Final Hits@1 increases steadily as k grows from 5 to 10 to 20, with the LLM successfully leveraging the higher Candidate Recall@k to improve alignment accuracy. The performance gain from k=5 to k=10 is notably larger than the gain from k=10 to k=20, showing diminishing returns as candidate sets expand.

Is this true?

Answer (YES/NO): NO